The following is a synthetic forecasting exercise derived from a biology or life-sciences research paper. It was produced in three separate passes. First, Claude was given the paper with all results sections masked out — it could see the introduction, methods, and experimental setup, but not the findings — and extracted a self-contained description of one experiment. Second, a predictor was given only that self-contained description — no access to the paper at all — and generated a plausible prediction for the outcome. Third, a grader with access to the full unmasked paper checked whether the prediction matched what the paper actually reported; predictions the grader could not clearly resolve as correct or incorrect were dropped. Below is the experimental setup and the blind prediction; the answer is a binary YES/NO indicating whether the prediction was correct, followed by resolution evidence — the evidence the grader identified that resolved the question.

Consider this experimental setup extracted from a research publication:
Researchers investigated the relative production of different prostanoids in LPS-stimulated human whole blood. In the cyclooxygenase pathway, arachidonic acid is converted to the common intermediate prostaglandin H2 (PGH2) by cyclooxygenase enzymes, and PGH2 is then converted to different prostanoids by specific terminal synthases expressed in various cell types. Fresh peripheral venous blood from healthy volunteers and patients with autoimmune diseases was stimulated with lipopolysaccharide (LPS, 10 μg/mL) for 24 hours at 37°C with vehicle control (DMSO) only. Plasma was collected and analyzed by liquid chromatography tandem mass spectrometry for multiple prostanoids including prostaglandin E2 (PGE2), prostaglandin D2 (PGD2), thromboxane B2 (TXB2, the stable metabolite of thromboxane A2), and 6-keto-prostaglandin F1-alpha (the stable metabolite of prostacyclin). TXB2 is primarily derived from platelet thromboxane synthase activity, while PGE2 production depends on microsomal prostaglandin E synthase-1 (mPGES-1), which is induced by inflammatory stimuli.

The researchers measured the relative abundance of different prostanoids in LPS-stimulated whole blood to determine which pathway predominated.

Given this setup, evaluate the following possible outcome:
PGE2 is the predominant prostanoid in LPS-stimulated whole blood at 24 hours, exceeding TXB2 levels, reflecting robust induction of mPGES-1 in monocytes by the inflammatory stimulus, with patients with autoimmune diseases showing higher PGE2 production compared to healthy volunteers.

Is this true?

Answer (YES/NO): NO